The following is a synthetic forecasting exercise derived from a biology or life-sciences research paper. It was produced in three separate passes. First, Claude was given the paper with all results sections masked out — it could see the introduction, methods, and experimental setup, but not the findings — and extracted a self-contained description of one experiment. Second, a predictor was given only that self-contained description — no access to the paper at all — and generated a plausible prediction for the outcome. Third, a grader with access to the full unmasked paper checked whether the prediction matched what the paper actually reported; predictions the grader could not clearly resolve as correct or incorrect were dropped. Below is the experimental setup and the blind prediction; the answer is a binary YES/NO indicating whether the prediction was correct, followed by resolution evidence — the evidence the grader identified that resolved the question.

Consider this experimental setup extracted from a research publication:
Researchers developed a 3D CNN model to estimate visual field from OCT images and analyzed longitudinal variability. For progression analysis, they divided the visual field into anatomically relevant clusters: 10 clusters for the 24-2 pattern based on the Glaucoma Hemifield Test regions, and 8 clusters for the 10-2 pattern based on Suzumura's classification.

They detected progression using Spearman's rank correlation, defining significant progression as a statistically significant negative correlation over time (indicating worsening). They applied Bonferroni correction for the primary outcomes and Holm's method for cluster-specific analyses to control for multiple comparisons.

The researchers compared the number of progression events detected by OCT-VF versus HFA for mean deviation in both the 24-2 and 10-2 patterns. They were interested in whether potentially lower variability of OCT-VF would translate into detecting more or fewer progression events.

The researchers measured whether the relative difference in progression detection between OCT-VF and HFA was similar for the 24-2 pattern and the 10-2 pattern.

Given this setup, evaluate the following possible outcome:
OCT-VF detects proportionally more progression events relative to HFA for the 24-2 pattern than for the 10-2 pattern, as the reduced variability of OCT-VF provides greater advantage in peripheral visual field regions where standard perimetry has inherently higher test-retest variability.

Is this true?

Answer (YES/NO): YES